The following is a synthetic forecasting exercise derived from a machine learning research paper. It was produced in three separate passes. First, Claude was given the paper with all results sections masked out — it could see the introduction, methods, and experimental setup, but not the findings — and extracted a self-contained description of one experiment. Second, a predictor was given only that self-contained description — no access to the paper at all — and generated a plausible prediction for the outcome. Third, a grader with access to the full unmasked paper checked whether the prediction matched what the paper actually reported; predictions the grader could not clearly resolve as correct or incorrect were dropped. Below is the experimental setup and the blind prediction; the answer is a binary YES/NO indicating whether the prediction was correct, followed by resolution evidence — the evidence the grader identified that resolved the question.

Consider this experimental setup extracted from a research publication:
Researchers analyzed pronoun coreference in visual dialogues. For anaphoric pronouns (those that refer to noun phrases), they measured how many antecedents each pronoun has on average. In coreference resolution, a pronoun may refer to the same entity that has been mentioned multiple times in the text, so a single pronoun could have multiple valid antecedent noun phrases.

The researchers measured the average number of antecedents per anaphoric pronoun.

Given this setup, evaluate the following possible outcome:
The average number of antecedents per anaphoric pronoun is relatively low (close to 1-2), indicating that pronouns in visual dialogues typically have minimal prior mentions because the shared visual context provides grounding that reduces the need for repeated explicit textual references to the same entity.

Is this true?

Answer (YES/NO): YES